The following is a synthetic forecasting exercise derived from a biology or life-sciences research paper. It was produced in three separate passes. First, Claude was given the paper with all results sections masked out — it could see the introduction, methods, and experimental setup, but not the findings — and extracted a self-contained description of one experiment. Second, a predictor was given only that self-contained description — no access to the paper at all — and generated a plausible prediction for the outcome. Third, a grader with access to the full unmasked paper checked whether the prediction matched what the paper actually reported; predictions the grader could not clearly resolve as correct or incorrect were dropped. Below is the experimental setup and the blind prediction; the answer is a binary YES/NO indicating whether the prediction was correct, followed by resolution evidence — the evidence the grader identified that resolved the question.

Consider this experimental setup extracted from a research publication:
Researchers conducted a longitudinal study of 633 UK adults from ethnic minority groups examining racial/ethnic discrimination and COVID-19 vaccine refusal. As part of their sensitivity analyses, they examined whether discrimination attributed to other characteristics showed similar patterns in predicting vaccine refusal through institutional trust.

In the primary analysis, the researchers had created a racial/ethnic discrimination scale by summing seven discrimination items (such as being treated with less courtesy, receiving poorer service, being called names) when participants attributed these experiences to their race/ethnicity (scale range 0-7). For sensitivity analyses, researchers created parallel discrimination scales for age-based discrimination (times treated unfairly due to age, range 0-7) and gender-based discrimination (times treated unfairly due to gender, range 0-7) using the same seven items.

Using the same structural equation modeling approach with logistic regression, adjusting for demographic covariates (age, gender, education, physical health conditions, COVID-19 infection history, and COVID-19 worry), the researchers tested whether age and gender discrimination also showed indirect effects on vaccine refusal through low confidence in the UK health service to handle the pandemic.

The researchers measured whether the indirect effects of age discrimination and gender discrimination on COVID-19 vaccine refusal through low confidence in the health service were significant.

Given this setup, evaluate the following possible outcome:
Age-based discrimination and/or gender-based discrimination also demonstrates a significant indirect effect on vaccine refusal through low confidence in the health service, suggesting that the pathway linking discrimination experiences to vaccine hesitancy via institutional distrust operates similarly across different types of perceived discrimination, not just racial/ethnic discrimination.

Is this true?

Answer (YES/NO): YES